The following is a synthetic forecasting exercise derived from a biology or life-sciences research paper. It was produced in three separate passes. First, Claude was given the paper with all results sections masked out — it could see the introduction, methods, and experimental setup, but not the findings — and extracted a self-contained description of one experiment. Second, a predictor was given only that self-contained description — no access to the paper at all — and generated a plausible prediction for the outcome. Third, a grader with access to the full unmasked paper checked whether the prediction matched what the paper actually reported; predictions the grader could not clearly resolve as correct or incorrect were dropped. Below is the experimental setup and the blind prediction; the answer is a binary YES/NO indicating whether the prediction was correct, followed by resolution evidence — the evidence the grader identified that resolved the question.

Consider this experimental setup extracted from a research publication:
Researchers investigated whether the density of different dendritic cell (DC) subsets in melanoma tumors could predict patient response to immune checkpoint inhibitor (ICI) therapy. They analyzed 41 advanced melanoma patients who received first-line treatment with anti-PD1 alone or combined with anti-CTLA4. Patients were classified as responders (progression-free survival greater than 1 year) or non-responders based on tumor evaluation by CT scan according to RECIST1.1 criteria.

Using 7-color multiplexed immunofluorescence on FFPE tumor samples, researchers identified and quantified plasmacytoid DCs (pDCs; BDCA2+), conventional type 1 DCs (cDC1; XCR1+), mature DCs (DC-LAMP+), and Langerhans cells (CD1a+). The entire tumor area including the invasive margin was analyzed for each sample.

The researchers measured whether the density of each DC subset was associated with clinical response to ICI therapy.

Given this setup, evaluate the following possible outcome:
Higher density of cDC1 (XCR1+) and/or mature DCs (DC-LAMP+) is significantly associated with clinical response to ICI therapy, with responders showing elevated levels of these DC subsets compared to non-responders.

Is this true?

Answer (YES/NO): YES